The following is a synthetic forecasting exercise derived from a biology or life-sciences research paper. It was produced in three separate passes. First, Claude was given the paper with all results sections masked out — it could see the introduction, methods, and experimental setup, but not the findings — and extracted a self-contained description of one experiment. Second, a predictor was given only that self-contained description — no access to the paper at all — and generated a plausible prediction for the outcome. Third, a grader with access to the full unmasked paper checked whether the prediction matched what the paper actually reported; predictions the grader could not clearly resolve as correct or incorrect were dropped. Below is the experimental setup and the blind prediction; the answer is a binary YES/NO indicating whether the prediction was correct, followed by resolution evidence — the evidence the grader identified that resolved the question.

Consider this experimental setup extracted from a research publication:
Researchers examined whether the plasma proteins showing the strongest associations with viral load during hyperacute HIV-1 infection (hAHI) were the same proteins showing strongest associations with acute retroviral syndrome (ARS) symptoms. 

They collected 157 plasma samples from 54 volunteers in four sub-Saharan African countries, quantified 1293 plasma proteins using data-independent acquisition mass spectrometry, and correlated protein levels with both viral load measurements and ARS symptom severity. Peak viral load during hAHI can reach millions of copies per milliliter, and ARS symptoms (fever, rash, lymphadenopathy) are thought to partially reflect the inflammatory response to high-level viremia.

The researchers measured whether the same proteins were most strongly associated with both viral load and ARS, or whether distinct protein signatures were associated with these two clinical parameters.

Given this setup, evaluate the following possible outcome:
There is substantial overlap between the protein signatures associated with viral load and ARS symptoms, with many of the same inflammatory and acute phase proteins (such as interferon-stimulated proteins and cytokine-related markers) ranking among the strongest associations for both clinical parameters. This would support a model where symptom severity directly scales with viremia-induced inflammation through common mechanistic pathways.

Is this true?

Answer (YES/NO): NO